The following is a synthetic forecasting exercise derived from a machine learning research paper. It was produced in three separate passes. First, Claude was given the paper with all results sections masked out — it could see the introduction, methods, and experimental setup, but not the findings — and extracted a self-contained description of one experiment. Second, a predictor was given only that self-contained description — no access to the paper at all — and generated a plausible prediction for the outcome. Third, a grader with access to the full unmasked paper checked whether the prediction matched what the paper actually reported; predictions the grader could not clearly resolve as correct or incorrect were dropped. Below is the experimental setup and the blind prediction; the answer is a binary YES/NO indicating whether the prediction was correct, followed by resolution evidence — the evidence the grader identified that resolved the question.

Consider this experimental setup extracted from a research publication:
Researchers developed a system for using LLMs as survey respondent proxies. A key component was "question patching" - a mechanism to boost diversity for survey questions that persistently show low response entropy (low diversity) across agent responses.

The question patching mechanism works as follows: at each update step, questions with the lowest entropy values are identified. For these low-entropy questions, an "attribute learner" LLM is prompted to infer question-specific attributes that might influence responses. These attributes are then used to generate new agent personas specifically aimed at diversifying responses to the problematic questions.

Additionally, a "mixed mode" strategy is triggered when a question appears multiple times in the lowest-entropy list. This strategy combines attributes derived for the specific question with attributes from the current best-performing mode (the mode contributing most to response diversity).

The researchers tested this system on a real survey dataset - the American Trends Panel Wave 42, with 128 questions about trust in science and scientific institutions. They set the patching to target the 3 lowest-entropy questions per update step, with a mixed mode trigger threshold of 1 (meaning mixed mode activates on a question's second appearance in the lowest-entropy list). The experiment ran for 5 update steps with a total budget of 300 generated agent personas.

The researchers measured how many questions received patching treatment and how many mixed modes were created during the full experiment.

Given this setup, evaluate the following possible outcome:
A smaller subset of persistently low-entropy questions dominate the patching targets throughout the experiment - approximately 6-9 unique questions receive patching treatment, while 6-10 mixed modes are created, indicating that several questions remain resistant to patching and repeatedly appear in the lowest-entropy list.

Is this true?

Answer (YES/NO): NO